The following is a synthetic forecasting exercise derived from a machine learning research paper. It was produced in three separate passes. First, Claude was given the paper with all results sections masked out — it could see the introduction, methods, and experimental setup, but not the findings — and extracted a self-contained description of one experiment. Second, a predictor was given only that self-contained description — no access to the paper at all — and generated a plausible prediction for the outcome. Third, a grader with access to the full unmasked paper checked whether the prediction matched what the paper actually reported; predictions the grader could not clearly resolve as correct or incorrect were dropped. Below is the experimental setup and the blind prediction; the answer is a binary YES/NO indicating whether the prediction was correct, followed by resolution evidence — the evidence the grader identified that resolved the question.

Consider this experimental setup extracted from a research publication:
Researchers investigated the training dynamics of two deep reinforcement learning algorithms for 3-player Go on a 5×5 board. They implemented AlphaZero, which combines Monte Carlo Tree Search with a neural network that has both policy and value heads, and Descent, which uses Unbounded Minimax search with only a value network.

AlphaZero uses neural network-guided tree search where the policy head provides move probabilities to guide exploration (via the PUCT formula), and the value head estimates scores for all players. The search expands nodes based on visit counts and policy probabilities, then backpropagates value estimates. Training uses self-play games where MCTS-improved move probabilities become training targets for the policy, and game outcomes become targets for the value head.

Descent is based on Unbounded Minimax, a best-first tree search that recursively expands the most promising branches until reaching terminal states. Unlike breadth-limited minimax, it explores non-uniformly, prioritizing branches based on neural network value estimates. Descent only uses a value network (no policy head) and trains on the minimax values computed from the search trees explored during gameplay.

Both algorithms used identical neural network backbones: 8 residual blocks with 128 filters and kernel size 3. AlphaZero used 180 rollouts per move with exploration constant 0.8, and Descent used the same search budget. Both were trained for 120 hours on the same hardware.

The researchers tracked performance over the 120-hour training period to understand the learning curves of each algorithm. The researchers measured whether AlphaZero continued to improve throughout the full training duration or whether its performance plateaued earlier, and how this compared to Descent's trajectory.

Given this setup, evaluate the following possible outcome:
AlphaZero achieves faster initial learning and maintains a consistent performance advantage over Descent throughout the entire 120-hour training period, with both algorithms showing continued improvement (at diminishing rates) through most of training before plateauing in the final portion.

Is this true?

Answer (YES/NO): NO